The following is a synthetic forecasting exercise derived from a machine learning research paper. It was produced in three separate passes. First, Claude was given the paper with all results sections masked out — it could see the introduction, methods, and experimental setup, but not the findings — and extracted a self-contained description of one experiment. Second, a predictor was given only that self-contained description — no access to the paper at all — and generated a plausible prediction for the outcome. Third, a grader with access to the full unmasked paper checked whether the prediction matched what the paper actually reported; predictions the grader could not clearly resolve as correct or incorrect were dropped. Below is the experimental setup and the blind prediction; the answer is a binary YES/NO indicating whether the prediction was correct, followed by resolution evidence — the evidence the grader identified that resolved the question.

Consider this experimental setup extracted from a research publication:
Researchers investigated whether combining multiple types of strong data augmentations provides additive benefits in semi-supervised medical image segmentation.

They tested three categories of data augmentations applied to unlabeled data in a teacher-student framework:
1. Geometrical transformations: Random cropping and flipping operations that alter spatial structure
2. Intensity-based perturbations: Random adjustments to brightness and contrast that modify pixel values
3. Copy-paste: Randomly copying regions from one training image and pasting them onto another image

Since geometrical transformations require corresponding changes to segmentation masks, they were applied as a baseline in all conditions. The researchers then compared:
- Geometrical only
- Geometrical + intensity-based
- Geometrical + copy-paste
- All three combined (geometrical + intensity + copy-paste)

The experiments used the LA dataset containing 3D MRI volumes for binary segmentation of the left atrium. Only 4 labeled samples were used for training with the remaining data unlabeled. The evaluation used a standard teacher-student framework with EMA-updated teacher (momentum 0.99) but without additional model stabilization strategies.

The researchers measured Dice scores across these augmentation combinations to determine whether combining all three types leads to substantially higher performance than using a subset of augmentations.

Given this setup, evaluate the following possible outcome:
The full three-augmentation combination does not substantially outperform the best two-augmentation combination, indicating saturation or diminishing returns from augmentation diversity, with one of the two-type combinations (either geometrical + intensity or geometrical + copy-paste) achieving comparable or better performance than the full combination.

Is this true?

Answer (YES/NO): NO